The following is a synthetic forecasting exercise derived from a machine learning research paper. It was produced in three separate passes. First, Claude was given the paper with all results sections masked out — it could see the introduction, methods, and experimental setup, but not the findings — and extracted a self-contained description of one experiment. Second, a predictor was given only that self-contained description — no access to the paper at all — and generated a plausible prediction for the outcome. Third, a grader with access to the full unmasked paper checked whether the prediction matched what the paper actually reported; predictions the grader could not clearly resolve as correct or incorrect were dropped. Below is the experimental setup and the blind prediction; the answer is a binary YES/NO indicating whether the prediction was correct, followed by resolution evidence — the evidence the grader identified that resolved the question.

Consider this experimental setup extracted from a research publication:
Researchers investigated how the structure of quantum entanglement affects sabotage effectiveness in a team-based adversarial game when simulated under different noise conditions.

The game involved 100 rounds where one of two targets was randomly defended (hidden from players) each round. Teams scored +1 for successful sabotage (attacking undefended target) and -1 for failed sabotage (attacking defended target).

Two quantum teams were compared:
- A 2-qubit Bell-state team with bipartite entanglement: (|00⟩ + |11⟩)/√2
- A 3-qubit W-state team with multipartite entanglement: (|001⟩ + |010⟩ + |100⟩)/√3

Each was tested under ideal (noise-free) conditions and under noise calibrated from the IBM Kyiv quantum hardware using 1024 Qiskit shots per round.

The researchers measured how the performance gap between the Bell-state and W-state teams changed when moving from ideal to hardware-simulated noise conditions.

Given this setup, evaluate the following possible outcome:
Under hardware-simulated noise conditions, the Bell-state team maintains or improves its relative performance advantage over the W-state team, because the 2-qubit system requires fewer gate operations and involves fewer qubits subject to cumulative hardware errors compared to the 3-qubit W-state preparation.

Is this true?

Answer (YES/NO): NO